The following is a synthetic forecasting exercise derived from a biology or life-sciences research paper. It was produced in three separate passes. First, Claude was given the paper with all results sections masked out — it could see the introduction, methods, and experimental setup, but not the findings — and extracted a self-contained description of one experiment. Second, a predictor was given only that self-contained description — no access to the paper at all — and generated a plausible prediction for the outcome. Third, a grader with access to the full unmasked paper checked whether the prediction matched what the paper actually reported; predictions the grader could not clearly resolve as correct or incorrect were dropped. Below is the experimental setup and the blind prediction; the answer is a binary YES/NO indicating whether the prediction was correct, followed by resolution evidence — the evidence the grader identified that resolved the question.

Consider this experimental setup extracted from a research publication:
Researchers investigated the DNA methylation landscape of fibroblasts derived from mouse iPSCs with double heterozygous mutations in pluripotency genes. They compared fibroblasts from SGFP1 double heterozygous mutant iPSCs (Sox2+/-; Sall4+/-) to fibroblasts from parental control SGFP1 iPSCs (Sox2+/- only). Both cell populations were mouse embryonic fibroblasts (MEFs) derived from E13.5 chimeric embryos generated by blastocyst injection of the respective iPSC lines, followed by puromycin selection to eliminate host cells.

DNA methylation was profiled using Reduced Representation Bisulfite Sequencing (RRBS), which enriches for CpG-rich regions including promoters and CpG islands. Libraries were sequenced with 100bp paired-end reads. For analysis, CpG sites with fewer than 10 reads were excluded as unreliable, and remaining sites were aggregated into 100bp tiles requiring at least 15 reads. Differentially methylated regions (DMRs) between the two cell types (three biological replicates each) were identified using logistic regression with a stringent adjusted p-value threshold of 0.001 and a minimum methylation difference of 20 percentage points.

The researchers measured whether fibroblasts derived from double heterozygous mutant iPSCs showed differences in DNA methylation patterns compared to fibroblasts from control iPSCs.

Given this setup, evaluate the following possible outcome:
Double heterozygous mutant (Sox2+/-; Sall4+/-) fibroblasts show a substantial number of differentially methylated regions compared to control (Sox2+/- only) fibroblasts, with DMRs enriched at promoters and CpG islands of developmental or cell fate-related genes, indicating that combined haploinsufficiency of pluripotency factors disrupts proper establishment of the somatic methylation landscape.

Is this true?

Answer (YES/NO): YES